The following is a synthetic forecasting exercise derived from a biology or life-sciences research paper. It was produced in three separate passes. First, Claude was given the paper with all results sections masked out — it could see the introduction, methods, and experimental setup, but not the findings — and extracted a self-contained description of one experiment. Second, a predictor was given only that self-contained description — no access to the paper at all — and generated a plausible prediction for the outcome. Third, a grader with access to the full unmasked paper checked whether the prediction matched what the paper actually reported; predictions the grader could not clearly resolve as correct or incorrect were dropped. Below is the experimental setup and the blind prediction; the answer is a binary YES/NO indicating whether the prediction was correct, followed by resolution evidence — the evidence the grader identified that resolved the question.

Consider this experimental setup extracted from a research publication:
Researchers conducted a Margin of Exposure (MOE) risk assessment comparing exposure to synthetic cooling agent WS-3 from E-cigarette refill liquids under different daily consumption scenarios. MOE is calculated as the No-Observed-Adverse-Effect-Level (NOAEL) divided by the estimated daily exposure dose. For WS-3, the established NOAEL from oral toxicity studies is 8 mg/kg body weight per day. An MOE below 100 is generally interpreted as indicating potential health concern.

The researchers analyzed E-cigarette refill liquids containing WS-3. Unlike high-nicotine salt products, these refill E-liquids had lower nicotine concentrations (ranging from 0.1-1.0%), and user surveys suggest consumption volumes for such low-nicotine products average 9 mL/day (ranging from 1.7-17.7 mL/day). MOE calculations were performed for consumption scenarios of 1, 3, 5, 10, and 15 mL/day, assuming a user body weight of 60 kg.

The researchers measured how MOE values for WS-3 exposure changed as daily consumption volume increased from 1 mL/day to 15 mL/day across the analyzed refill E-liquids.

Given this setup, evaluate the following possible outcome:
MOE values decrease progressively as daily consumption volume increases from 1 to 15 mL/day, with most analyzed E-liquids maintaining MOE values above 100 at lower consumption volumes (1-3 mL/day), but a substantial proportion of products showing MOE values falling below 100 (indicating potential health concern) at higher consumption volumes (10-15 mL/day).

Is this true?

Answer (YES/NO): NO